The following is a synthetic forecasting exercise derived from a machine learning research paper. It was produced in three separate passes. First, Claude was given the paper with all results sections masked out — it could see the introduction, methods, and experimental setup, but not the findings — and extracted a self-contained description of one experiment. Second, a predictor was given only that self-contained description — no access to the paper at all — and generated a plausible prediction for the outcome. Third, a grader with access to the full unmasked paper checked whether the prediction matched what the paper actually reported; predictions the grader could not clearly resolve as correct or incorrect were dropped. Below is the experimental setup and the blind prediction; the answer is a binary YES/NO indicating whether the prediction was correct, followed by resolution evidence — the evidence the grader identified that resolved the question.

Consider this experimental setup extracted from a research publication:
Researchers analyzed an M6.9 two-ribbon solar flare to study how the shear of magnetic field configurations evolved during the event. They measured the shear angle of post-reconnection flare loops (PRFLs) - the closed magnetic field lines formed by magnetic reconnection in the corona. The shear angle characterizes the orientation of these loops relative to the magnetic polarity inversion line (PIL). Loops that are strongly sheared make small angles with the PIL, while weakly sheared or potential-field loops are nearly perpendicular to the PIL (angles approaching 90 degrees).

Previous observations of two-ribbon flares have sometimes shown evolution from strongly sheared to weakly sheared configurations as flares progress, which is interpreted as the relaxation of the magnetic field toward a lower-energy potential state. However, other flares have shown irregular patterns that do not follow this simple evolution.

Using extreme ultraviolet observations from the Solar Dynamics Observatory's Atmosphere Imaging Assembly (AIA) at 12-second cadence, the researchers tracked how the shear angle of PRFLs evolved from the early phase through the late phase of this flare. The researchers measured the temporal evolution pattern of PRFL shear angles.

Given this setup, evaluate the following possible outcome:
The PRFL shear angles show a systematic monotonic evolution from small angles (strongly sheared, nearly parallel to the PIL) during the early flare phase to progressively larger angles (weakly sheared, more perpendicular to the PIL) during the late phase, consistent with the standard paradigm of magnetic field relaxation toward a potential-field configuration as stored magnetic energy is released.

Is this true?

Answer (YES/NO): NO